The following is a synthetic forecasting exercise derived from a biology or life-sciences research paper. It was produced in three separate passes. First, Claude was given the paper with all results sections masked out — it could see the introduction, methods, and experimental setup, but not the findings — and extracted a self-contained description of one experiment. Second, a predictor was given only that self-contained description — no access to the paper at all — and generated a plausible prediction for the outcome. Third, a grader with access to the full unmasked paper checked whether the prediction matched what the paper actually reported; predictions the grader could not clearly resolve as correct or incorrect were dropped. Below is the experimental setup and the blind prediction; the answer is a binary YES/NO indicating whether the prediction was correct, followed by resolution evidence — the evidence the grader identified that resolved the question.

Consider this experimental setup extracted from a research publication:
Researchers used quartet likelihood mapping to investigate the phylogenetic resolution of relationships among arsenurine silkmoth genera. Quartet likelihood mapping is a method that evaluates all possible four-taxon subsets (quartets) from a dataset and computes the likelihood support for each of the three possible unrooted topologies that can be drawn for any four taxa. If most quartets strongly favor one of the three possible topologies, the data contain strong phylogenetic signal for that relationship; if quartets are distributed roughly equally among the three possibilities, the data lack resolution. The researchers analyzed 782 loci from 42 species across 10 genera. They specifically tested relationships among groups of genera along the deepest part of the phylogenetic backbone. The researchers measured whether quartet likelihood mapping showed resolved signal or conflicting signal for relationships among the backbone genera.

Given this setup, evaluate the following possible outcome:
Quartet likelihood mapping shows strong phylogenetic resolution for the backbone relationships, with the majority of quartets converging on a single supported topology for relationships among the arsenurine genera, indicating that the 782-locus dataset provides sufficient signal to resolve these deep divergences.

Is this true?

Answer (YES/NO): NO